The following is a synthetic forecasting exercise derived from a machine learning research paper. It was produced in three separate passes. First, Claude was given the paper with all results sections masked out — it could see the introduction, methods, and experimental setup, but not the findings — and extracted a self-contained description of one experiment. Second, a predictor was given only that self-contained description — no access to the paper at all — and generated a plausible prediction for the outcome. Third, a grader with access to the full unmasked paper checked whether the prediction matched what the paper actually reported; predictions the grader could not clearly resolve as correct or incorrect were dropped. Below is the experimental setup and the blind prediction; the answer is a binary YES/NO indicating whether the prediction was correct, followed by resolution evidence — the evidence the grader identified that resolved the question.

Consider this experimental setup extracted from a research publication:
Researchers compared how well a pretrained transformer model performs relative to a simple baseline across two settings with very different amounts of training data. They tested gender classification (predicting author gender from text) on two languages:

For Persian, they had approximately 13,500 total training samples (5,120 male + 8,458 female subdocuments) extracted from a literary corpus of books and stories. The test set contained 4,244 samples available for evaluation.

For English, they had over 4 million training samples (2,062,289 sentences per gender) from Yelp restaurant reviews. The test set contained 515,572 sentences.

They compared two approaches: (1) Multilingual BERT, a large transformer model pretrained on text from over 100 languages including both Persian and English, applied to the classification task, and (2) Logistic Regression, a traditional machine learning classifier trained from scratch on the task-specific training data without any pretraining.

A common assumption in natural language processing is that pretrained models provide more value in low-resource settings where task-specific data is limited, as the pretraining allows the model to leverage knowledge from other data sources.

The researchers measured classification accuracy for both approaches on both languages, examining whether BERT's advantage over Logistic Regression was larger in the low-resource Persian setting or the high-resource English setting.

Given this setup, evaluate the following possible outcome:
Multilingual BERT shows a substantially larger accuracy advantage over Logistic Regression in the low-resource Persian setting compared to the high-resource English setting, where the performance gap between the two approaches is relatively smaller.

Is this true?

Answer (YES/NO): NO